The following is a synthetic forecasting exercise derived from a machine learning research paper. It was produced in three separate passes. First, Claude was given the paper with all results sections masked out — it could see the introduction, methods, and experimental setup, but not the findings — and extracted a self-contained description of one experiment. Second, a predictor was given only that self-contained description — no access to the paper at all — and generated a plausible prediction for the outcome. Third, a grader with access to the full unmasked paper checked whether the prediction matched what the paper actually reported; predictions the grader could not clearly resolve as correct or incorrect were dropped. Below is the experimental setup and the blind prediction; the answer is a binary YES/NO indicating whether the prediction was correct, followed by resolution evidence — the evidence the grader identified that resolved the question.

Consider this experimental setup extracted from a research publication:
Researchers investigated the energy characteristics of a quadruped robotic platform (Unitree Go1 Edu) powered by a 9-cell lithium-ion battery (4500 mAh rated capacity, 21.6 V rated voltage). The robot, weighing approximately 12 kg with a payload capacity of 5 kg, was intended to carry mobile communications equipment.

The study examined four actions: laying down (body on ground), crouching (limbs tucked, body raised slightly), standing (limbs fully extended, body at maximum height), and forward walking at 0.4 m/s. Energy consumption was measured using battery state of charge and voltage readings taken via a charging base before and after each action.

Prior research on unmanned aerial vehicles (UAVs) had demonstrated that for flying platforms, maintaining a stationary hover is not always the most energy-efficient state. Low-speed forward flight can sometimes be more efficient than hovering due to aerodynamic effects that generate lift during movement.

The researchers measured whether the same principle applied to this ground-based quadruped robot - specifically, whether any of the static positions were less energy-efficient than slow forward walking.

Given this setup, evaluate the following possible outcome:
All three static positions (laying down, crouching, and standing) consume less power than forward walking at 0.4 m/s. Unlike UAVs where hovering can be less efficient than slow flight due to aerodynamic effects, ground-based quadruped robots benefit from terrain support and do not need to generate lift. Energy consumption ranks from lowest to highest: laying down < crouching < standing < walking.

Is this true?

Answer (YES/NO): NO